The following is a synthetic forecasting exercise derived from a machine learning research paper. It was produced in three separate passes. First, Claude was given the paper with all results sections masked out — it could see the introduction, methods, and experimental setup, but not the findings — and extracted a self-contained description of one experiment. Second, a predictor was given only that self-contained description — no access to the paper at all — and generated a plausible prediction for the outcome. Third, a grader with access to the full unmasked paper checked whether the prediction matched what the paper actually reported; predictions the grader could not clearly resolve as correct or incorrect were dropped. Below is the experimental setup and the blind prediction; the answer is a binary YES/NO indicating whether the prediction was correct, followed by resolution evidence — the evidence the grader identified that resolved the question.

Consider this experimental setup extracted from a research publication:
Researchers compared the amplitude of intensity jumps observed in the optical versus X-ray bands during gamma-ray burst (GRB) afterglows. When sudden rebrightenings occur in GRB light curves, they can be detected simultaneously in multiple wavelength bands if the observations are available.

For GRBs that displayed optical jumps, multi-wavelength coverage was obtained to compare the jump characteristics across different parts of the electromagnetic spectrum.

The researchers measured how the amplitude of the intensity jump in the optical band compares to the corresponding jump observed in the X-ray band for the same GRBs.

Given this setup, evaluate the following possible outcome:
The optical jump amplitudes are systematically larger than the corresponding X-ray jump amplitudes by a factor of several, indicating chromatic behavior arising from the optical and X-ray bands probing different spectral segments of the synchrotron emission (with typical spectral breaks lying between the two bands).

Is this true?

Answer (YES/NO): YES